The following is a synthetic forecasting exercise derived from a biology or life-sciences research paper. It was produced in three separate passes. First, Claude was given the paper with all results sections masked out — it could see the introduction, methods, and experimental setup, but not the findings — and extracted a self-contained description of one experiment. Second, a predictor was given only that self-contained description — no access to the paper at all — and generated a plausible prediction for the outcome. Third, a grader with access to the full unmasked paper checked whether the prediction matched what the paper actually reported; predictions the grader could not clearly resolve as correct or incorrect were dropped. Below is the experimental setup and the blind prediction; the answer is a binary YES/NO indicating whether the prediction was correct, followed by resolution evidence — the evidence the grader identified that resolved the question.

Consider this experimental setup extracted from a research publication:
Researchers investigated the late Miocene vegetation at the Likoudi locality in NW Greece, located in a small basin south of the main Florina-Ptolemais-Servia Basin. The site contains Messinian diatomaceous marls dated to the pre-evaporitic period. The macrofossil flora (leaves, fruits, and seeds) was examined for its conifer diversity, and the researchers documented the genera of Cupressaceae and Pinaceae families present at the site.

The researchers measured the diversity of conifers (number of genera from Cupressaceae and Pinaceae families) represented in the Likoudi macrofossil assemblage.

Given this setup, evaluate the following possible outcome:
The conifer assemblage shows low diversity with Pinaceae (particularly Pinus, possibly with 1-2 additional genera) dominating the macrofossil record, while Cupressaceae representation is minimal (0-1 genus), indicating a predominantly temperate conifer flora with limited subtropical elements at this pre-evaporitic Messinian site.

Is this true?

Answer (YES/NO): NO